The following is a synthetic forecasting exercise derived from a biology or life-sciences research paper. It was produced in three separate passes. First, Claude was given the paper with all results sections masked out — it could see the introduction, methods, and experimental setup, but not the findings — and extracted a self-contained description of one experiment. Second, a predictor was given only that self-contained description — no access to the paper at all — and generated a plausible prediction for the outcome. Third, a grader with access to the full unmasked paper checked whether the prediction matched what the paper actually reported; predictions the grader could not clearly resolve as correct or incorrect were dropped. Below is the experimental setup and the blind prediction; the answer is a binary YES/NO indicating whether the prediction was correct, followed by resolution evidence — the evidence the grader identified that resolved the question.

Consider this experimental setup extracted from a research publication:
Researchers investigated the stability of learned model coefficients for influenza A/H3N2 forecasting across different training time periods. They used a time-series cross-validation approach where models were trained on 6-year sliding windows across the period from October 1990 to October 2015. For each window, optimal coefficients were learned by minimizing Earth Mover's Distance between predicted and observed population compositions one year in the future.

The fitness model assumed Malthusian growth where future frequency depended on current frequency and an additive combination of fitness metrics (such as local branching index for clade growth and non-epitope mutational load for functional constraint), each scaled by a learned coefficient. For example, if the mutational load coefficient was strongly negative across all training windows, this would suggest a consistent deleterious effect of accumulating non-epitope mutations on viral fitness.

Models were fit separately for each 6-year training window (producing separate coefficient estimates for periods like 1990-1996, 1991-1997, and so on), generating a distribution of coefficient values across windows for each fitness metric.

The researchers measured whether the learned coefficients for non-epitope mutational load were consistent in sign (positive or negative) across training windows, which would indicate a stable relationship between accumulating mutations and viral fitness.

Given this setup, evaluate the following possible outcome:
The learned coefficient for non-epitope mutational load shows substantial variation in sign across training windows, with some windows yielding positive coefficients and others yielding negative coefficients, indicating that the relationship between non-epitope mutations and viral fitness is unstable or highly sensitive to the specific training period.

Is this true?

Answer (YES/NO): NO